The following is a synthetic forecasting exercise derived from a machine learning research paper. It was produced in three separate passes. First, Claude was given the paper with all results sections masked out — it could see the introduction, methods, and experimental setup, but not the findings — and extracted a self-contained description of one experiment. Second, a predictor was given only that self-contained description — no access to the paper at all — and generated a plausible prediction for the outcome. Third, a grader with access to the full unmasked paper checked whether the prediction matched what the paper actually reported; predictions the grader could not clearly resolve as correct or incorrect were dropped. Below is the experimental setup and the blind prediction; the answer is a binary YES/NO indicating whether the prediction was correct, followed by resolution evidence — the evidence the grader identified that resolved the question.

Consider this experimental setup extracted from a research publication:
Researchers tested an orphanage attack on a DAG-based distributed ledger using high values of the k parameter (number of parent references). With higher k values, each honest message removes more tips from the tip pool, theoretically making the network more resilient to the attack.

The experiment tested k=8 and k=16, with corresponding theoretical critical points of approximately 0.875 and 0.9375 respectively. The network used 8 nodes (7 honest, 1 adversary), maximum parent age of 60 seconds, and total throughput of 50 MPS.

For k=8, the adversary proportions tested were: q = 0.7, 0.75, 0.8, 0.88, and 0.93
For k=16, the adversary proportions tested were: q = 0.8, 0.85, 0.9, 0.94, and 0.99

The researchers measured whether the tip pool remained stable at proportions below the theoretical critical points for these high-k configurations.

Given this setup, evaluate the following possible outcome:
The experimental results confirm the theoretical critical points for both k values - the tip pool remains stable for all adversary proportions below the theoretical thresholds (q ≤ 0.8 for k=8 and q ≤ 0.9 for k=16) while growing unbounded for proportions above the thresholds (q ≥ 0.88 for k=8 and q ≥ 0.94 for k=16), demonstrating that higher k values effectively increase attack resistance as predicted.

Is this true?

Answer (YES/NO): NO